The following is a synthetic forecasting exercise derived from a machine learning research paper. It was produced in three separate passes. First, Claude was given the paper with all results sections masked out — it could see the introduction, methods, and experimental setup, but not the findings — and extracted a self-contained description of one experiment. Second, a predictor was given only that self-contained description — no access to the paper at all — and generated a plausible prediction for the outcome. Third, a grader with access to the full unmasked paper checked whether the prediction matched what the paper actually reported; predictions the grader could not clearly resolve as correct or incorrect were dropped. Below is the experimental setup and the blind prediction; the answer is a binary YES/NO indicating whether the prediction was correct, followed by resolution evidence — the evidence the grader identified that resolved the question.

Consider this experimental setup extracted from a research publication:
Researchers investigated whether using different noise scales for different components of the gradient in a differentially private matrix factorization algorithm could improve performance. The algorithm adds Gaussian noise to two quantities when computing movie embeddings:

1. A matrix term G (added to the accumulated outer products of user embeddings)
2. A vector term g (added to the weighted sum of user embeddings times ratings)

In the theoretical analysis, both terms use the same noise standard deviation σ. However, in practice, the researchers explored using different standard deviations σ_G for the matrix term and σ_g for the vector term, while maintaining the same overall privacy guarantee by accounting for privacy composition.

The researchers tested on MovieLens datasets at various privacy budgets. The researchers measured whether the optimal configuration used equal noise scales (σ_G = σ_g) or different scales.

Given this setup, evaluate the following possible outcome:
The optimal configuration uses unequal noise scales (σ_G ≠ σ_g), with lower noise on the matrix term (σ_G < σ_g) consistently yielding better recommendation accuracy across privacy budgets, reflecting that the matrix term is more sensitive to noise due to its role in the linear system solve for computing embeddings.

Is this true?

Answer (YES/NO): NO